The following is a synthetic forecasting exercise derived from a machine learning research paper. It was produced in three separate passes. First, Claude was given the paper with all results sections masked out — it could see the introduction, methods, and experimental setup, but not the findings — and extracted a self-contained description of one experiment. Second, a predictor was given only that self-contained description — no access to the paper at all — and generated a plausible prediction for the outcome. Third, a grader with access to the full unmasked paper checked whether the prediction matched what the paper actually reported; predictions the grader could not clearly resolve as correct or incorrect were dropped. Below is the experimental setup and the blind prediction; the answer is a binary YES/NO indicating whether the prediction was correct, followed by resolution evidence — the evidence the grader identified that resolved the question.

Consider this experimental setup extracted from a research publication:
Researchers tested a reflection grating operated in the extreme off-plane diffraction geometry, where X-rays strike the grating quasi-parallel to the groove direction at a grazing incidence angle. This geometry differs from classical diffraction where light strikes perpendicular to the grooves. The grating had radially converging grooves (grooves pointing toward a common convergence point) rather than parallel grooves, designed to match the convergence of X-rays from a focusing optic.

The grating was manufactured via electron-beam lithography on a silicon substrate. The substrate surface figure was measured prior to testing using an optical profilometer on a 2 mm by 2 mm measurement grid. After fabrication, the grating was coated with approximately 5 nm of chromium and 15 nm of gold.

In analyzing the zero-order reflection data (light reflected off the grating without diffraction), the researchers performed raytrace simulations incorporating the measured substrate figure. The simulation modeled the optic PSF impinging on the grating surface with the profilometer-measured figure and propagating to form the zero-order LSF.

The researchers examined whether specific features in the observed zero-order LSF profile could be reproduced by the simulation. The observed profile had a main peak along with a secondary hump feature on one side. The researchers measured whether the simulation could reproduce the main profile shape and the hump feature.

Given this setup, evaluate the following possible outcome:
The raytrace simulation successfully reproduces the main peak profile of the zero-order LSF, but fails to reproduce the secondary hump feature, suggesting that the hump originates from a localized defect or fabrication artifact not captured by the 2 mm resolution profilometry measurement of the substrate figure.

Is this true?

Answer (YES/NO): NO